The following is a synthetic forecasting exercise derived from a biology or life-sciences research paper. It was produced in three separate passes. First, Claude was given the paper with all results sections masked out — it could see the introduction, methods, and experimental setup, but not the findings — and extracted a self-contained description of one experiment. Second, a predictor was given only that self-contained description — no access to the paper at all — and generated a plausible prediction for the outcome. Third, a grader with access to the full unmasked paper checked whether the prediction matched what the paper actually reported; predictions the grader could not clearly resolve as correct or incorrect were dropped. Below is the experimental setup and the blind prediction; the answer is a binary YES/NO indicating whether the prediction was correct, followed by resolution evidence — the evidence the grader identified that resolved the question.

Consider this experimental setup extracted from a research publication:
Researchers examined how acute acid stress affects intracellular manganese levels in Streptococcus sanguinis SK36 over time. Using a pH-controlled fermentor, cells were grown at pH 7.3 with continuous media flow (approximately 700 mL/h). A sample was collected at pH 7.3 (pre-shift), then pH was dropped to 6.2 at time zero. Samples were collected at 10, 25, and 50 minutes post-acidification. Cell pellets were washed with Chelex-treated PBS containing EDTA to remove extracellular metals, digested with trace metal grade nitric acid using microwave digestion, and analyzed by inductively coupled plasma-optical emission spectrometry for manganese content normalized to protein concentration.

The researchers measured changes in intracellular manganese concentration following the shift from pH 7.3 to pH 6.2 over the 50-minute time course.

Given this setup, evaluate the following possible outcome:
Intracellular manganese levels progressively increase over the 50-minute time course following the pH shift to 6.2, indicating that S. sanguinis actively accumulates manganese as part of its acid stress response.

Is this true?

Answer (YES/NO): NO